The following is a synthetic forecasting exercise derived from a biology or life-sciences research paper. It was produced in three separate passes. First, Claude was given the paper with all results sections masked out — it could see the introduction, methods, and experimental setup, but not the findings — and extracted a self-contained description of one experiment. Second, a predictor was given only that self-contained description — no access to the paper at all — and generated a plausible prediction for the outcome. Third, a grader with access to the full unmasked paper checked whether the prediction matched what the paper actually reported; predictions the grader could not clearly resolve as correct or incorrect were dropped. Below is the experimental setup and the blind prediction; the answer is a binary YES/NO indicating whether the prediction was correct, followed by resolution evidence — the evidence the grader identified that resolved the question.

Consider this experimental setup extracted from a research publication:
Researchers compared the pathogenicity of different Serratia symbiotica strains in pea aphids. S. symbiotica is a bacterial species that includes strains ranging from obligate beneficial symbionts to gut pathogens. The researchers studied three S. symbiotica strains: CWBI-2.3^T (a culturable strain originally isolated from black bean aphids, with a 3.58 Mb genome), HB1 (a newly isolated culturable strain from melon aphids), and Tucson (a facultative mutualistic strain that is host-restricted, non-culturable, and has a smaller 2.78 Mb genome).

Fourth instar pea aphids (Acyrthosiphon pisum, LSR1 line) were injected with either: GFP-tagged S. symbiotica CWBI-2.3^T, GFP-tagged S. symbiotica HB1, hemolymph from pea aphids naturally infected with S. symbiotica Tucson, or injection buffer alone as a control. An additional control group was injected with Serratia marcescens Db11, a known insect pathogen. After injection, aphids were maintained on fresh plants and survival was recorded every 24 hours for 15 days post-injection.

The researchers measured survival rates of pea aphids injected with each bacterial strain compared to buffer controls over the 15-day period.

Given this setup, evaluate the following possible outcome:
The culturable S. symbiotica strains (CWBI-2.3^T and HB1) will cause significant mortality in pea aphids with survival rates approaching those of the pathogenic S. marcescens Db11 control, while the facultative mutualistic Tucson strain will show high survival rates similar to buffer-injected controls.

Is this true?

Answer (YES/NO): NO